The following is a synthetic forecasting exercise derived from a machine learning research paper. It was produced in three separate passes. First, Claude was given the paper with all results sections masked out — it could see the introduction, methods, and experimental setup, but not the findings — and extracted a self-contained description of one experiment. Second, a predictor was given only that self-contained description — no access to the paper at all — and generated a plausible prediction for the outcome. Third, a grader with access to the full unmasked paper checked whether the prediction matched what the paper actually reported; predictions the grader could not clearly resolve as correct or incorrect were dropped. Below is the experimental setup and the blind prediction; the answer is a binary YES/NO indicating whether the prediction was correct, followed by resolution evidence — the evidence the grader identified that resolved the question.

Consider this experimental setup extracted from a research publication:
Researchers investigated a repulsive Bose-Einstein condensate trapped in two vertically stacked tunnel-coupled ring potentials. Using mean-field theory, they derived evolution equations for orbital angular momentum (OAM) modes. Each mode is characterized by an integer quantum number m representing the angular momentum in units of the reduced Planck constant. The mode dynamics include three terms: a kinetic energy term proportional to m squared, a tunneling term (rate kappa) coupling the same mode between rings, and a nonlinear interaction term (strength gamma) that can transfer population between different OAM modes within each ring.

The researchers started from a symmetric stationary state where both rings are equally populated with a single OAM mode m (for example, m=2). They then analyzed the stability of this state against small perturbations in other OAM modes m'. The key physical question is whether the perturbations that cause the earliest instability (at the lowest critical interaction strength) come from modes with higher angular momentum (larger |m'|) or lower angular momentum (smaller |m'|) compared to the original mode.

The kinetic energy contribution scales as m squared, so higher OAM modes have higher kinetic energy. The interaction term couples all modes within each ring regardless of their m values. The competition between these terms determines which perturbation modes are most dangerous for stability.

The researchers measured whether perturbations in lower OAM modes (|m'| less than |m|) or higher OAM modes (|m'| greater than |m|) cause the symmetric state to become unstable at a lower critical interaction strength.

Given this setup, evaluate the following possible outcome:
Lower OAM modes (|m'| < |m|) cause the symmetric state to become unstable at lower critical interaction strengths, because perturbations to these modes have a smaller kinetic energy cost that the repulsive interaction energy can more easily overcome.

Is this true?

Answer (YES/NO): NO